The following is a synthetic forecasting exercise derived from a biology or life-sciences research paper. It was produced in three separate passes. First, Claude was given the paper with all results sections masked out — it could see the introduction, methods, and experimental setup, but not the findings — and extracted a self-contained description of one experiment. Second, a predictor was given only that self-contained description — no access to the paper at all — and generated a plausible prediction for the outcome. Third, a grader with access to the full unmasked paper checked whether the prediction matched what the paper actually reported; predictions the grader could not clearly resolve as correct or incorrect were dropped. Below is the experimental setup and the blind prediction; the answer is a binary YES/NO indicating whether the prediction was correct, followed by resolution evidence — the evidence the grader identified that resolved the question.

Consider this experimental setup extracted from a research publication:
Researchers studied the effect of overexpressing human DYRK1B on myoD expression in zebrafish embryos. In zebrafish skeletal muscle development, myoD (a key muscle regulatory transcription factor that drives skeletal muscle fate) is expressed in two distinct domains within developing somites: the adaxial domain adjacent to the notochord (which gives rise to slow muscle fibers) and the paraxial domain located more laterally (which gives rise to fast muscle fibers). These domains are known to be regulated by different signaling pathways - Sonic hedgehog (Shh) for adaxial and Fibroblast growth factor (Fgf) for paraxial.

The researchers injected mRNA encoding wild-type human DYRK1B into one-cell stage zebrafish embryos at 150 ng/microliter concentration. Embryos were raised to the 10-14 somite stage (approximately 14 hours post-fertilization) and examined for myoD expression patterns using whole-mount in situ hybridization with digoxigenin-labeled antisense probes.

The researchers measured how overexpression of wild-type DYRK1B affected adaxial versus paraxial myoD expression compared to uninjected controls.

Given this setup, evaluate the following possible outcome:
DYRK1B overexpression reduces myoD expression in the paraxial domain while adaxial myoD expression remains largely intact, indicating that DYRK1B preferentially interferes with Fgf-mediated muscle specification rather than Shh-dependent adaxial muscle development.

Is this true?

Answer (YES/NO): NO